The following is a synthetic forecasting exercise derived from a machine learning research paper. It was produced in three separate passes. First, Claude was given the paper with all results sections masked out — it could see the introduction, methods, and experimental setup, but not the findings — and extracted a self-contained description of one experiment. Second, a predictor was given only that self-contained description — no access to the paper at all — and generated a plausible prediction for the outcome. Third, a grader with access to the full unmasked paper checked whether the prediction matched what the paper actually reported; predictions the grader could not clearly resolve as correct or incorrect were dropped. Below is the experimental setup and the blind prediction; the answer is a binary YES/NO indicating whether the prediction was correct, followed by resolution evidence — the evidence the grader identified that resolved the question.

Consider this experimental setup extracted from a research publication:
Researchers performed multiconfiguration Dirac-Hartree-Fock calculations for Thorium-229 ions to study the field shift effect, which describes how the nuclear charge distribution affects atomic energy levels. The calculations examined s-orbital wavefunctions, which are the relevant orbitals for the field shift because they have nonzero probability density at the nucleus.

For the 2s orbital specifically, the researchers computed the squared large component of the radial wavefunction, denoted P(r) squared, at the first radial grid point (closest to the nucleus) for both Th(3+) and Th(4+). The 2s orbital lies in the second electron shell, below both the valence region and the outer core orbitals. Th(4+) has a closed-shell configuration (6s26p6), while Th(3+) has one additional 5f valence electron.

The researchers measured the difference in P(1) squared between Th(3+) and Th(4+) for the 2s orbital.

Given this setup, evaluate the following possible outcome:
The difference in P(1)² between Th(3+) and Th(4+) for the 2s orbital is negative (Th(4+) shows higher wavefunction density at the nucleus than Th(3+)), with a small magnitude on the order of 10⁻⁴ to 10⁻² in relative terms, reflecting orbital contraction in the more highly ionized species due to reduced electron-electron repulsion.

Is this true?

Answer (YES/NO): NO